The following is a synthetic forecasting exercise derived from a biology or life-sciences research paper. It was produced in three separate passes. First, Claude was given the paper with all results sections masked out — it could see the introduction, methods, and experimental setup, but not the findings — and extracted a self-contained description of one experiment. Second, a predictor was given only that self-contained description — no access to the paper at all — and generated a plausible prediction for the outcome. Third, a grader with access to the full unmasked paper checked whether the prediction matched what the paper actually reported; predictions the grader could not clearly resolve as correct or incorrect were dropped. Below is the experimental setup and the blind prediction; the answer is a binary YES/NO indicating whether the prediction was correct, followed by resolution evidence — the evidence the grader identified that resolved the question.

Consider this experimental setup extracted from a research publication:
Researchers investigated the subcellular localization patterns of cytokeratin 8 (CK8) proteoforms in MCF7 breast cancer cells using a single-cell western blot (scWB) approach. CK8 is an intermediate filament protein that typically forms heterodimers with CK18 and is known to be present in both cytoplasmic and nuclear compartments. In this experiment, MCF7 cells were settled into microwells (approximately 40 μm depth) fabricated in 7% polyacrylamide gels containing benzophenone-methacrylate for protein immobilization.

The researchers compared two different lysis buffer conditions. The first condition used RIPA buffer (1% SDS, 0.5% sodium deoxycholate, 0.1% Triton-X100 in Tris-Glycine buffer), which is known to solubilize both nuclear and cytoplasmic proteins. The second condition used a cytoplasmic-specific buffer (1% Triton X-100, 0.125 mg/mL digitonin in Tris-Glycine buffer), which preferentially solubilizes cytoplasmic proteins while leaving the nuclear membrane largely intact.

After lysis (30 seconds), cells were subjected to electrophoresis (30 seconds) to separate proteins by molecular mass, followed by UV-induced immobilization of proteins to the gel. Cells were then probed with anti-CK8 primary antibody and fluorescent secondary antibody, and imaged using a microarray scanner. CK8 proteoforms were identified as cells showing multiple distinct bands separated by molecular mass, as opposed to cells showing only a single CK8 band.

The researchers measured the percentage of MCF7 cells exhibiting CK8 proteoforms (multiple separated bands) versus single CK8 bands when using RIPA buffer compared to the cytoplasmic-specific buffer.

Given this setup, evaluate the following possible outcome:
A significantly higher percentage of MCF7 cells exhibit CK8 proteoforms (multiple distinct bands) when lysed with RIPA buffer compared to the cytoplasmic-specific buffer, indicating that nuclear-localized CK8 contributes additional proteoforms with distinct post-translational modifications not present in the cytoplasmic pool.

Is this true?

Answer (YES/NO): NO